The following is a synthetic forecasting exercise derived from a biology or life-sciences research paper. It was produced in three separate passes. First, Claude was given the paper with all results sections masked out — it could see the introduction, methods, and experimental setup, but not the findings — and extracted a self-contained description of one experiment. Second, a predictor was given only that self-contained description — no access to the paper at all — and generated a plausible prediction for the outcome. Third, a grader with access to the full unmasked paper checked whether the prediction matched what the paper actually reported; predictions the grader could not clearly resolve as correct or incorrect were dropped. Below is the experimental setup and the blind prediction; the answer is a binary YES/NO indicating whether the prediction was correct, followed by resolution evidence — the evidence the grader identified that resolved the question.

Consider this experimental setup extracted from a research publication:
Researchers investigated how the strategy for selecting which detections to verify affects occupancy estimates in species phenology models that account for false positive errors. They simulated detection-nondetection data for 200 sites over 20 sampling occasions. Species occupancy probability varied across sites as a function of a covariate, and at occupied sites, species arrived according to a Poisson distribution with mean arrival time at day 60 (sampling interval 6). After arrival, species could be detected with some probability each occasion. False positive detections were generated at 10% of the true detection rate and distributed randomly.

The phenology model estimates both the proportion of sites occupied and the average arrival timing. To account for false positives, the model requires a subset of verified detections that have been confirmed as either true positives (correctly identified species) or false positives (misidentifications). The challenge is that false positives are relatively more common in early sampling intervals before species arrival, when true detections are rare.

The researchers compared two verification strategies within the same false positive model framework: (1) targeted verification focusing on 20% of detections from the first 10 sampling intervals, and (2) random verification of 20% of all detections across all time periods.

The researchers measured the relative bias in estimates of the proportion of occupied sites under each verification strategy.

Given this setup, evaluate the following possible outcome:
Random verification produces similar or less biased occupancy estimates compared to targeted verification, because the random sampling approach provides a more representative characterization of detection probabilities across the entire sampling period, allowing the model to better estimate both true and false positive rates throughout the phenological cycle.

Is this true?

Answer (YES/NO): YES